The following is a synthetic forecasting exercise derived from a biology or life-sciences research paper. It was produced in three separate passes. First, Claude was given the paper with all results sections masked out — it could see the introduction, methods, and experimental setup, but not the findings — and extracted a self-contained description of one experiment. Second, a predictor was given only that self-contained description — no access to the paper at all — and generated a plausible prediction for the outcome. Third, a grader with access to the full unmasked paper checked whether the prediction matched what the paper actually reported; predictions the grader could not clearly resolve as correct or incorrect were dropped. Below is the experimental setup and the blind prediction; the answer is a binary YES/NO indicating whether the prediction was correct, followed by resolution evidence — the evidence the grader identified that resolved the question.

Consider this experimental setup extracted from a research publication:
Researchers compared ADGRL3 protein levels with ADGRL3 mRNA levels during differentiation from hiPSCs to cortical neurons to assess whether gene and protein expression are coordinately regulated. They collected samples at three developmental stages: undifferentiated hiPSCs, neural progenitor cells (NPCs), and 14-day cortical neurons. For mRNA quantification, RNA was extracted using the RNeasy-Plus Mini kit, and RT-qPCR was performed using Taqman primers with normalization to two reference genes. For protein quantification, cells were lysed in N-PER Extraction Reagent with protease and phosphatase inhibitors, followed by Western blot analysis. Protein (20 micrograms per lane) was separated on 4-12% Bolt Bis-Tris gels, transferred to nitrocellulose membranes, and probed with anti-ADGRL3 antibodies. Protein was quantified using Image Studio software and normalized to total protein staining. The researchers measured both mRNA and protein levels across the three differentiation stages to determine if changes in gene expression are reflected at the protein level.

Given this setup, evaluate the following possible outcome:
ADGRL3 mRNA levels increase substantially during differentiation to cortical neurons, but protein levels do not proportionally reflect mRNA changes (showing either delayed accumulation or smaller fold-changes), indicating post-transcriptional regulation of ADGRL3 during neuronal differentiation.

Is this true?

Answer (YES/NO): NO